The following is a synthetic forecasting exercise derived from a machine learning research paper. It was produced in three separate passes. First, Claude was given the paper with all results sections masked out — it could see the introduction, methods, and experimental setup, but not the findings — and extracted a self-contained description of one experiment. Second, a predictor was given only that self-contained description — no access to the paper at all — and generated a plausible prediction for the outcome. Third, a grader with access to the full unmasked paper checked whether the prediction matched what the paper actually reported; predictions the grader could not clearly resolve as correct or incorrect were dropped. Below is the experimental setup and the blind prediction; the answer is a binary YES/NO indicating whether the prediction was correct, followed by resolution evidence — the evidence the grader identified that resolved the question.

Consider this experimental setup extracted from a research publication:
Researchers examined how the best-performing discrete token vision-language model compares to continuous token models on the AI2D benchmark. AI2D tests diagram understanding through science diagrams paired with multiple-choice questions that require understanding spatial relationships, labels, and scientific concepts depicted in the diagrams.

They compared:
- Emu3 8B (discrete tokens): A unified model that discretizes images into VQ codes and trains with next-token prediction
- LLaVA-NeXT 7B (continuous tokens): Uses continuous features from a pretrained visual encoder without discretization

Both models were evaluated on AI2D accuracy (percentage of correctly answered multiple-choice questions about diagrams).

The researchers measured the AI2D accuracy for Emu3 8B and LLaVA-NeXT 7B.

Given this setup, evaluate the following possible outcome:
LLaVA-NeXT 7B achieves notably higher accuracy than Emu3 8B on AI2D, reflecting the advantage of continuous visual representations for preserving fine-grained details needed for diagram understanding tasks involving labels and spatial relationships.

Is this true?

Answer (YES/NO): NO